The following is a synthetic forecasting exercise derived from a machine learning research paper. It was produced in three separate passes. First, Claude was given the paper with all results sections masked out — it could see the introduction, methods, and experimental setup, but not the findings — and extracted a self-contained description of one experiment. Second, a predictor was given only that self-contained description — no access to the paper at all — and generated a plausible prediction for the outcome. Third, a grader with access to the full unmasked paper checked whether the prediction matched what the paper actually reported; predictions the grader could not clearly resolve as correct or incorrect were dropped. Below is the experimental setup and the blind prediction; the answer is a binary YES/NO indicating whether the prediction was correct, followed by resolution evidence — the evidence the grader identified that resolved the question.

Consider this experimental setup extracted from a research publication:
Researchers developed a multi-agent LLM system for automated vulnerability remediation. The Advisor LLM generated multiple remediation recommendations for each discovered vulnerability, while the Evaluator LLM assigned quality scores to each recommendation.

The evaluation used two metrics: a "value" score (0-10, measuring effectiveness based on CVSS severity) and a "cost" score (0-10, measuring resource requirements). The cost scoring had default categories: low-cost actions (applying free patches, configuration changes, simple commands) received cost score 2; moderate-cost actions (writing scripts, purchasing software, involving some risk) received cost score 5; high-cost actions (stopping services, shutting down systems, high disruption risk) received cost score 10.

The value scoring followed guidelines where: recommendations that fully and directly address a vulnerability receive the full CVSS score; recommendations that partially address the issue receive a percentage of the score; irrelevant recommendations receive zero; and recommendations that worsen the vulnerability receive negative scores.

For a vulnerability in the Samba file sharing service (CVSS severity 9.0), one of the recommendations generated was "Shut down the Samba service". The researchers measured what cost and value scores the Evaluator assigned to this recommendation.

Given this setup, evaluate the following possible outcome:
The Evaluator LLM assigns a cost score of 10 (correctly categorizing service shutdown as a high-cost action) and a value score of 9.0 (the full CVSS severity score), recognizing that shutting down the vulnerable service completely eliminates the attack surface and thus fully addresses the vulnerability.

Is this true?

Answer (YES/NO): YES